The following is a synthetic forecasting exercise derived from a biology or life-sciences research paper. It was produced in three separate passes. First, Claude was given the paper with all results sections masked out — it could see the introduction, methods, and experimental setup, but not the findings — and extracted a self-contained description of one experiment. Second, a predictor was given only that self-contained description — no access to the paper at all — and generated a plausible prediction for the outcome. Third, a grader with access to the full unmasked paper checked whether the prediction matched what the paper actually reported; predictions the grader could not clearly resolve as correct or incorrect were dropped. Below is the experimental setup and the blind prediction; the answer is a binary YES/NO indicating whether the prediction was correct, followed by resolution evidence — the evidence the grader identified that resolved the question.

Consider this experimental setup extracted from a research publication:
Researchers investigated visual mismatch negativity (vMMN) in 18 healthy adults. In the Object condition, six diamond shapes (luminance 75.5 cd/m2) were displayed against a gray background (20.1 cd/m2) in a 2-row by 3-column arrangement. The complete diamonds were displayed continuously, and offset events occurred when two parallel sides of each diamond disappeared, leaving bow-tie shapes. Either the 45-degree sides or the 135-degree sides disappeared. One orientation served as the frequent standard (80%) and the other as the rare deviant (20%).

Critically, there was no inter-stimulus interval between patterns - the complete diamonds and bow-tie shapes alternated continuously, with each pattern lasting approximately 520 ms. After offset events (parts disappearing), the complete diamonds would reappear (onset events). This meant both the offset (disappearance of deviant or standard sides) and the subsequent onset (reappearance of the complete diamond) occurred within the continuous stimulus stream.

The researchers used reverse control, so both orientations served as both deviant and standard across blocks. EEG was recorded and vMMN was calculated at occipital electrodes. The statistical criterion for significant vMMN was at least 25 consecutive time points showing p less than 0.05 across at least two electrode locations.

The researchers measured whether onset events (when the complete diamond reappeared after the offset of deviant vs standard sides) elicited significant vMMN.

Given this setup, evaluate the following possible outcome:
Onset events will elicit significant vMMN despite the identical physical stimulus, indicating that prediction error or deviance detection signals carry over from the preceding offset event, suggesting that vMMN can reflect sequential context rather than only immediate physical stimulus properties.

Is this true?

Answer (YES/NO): NO